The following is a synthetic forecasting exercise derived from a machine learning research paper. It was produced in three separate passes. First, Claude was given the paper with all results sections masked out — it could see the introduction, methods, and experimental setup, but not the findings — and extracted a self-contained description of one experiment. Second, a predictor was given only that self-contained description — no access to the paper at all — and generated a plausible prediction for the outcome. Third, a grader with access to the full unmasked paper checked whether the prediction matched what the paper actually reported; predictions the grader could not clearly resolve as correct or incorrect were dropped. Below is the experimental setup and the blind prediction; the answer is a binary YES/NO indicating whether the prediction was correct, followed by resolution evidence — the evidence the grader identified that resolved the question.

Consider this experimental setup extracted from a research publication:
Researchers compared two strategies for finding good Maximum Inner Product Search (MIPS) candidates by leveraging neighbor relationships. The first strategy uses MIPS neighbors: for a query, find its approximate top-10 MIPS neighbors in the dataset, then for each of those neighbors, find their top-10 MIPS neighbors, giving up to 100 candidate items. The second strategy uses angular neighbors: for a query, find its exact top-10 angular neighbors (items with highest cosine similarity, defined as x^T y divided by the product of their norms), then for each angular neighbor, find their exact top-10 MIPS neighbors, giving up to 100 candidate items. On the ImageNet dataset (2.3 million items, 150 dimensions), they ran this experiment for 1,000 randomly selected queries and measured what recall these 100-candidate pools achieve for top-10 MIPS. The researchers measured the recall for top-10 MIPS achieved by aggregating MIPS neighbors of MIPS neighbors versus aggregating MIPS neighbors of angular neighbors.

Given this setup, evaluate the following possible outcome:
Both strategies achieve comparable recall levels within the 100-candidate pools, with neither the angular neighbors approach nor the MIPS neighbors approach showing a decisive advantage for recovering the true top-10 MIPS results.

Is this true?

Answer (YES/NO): NO